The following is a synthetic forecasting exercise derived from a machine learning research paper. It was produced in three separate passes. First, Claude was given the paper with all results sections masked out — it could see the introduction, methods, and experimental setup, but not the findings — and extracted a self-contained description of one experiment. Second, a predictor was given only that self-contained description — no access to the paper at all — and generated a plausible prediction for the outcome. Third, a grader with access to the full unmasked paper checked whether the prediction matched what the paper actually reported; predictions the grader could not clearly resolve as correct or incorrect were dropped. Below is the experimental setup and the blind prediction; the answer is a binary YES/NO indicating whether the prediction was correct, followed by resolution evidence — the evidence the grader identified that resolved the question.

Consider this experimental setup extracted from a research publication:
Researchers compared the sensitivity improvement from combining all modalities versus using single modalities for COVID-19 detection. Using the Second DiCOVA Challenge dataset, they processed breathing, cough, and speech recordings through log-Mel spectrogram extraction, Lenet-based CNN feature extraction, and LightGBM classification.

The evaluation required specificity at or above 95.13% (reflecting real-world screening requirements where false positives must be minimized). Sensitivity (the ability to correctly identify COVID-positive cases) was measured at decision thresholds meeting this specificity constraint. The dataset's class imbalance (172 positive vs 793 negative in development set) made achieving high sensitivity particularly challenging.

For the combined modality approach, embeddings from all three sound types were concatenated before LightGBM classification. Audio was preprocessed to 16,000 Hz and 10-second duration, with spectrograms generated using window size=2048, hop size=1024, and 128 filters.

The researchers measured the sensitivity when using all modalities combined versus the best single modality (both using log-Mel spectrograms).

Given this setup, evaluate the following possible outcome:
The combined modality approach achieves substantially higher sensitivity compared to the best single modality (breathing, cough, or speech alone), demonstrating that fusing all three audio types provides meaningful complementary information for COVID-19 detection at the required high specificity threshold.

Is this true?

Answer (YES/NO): YES